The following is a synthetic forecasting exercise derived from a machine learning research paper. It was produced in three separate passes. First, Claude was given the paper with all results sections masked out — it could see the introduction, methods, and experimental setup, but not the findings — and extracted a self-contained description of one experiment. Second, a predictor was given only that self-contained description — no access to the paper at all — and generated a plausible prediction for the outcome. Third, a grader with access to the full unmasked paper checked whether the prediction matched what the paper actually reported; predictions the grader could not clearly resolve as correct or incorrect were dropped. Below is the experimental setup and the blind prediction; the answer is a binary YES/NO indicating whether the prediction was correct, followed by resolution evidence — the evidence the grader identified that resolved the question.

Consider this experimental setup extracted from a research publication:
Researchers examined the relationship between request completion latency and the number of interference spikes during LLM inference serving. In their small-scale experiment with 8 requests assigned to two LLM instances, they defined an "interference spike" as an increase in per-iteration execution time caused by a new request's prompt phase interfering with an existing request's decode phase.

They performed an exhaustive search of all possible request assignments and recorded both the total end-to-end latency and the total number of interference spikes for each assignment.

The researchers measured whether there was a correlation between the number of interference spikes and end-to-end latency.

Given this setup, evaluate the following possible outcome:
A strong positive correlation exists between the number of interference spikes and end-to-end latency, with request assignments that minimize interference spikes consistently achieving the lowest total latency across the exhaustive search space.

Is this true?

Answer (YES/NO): YES